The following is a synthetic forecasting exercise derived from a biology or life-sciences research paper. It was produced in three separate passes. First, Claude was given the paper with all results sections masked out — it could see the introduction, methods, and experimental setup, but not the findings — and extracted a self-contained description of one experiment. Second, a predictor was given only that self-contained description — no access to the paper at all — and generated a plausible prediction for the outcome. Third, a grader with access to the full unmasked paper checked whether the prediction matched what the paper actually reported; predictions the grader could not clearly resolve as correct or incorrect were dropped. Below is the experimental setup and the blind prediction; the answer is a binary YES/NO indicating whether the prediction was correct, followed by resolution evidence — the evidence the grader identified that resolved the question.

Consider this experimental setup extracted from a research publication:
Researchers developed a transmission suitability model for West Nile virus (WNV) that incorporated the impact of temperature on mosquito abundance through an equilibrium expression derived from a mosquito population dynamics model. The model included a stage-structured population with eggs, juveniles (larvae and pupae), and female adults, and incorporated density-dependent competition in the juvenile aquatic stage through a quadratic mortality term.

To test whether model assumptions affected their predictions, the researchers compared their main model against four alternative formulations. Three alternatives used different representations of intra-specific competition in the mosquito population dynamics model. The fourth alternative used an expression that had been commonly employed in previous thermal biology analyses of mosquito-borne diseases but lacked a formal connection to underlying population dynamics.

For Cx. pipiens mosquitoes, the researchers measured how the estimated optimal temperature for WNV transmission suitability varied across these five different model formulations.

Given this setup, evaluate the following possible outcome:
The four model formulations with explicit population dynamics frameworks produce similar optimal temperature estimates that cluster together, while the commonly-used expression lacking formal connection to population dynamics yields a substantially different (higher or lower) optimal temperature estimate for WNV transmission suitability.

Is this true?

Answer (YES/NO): NO